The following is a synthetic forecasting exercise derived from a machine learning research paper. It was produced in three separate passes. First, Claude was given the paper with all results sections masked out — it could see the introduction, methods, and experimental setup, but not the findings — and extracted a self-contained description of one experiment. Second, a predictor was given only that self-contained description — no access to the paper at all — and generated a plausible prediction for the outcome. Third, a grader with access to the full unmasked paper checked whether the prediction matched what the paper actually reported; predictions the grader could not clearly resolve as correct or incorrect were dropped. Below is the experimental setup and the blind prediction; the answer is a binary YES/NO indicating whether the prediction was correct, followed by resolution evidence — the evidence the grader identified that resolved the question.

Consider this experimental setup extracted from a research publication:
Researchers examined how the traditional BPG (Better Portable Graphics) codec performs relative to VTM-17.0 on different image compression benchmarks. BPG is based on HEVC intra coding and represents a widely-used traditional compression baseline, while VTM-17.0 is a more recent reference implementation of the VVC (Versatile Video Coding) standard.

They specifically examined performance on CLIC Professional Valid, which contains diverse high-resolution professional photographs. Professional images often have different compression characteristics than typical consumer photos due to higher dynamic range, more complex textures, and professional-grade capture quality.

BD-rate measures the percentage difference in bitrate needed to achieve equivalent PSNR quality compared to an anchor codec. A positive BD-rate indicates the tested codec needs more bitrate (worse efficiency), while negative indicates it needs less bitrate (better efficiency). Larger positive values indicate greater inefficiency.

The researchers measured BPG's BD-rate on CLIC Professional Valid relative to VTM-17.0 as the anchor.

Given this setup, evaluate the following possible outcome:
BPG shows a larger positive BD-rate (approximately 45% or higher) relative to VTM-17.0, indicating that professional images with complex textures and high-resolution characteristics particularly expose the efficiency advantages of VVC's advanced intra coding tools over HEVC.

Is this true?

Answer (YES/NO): YES